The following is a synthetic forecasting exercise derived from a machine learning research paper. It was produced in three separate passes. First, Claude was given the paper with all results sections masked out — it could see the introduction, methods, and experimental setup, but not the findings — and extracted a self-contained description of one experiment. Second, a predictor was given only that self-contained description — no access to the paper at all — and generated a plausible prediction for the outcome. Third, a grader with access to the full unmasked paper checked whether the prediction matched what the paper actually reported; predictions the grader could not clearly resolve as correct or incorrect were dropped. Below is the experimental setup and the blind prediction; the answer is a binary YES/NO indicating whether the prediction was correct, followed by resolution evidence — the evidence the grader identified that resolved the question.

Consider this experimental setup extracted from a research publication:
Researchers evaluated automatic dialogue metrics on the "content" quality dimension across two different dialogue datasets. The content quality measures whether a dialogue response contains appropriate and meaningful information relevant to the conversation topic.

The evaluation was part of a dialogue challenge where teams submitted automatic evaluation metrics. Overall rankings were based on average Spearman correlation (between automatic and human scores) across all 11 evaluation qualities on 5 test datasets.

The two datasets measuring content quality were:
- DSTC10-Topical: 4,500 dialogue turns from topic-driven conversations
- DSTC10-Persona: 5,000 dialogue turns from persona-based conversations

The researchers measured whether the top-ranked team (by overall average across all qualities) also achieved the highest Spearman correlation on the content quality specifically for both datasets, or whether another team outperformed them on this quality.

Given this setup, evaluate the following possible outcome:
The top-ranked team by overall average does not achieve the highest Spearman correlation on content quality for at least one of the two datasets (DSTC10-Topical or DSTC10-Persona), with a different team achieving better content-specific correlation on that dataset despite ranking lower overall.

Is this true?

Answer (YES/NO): YES